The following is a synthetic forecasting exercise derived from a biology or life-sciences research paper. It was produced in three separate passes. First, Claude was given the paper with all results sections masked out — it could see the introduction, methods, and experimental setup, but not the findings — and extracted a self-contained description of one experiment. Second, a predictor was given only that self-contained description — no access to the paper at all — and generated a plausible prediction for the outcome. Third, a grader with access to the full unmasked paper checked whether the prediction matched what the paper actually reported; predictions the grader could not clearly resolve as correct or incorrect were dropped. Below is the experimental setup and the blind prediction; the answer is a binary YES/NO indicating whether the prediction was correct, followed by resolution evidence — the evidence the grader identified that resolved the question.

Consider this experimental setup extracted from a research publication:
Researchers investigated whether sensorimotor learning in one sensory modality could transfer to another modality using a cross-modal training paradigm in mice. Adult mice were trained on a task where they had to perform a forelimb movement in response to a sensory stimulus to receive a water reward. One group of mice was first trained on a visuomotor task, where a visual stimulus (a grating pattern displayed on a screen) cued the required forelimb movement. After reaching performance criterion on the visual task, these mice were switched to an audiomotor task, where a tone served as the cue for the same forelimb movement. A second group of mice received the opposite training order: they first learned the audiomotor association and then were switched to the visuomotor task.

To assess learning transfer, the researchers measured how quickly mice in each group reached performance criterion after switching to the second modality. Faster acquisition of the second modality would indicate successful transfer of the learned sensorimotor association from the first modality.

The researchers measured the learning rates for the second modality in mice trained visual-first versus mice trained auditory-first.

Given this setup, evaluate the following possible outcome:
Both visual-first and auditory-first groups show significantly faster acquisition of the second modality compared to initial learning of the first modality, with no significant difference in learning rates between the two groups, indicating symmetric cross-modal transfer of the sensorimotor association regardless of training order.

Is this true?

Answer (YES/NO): NO